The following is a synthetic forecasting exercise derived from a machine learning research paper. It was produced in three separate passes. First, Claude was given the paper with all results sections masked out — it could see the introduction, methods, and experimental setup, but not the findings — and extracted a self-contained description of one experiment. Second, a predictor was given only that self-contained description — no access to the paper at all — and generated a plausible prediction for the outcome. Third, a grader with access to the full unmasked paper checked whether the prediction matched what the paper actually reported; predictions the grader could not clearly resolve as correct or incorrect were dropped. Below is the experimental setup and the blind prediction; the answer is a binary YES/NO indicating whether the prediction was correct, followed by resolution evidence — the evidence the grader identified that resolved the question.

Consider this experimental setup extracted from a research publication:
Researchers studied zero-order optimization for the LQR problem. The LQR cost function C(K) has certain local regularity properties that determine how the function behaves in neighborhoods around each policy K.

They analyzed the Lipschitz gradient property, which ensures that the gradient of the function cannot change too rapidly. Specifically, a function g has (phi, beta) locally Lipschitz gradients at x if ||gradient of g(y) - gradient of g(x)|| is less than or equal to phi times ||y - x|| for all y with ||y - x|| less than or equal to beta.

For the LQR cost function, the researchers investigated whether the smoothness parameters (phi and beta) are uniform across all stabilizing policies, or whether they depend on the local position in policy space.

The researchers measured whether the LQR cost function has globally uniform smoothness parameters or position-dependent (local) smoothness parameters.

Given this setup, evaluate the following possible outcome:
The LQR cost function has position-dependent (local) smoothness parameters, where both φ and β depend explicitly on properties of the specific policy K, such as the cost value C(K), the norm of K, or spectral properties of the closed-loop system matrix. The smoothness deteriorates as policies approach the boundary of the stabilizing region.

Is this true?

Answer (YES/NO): YES